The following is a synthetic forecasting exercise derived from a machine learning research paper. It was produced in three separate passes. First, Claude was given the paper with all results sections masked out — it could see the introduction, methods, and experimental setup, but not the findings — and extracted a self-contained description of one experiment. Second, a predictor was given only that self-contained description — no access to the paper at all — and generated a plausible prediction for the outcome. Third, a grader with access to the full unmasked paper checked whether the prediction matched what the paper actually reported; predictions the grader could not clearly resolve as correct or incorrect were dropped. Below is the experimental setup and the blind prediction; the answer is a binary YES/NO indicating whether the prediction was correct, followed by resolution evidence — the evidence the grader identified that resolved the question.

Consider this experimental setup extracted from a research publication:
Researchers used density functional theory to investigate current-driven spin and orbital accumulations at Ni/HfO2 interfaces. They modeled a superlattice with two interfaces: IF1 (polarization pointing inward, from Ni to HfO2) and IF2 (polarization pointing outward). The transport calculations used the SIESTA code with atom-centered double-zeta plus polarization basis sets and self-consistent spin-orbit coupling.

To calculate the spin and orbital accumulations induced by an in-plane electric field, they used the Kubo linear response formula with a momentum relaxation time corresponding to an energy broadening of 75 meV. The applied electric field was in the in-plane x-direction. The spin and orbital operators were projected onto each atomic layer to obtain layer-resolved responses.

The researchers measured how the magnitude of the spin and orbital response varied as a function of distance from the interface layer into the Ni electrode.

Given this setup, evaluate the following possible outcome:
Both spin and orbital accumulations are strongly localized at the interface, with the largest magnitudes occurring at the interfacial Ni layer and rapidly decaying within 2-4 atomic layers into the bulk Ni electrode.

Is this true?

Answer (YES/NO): YES